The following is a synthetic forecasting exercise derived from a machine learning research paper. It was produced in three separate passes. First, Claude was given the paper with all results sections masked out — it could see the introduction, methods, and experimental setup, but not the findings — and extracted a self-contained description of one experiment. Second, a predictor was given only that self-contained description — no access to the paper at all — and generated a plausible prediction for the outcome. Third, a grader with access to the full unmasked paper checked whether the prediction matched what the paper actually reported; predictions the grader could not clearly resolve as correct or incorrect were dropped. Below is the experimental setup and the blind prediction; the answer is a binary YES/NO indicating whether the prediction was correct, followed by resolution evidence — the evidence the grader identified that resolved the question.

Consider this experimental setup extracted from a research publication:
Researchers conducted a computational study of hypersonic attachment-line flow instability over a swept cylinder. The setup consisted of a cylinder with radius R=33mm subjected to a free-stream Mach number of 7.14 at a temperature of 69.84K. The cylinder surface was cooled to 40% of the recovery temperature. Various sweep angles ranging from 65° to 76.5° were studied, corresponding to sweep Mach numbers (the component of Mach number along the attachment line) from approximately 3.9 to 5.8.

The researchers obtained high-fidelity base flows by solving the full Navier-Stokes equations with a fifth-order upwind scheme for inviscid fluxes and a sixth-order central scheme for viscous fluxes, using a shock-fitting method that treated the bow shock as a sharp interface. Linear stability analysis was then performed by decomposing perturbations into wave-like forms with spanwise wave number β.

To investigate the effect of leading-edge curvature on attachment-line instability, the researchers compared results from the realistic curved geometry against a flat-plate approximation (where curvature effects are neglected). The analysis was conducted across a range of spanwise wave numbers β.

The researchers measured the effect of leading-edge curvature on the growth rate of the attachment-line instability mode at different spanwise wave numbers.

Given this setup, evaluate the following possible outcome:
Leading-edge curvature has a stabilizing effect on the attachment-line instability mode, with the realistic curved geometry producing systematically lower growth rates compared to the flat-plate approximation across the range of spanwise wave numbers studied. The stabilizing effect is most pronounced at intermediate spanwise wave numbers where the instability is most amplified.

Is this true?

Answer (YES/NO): NO